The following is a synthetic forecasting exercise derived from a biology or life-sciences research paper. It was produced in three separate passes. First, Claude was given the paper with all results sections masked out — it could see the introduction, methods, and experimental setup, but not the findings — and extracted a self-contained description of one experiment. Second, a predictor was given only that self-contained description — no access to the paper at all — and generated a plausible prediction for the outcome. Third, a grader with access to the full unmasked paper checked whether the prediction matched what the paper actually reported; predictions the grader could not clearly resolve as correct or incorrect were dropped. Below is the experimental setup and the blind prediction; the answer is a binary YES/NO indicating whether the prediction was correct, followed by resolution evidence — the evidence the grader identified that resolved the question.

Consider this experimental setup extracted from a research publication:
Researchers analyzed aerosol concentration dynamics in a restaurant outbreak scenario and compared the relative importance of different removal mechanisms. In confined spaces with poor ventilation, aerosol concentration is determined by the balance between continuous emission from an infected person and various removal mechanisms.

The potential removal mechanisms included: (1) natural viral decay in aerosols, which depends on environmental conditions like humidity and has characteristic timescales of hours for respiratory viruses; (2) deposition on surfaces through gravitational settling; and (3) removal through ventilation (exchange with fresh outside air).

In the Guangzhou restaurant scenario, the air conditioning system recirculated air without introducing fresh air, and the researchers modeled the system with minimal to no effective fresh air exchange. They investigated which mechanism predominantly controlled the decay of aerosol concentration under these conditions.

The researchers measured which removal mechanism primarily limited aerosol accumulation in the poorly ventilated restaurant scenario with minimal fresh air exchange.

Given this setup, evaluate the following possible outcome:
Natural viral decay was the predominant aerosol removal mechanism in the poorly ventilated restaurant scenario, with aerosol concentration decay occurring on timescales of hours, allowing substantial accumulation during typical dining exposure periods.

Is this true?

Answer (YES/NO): YES